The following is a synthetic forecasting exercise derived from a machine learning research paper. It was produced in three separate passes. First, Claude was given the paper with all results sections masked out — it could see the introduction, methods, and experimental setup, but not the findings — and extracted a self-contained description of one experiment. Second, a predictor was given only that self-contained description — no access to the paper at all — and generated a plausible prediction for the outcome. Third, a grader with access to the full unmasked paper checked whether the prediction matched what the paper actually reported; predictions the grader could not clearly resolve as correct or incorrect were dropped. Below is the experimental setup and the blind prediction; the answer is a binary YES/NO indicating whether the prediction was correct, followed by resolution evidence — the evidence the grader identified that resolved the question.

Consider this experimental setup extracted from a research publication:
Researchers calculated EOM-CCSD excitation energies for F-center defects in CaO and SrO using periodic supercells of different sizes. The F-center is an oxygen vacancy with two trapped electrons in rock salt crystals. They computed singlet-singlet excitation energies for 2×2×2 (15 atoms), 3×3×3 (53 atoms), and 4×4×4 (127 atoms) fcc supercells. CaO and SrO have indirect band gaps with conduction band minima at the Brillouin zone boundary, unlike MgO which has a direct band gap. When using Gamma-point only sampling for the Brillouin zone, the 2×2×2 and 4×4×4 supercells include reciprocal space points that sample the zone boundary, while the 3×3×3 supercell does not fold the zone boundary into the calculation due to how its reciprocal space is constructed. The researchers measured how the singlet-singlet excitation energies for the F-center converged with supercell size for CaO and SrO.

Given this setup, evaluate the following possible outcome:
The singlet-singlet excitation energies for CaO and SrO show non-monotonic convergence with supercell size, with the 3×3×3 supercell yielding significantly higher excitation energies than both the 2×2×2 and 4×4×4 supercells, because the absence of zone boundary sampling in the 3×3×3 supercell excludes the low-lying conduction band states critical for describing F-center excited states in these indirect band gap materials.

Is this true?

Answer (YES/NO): YES